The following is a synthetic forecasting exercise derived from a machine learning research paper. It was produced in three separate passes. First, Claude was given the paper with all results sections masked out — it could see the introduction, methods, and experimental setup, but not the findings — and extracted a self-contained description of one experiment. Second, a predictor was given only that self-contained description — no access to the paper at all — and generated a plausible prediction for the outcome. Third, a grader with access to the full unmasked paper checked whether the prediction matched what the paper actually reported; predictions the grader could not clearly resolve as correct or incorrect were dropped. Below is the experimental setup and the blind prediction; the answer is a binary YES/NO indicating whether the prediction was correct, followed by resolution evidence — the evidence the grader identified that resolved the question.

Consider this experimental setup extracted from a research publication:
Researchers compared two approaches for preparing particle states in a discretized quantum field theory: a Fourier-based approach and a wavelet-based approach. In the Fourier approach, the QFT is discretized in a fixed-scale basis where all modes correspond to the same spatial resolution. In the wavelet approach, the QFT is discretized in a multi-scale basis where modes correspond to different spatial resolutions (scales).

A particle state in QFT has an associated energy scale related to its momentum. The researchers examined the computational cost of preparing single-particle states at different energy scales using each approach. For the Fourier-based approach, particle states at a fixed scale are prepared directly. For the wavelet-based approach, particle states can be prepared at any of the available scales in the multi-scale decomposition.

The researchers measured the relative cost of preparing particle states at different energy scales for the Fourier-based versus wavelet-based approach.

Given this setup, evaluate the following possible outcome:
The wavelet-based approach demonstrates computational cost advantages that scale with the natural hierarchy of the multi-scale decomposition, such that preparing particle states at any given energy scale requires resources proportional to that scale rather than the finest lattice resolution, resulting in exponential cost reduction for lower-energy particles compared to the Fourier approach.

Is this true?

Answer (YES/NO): NO